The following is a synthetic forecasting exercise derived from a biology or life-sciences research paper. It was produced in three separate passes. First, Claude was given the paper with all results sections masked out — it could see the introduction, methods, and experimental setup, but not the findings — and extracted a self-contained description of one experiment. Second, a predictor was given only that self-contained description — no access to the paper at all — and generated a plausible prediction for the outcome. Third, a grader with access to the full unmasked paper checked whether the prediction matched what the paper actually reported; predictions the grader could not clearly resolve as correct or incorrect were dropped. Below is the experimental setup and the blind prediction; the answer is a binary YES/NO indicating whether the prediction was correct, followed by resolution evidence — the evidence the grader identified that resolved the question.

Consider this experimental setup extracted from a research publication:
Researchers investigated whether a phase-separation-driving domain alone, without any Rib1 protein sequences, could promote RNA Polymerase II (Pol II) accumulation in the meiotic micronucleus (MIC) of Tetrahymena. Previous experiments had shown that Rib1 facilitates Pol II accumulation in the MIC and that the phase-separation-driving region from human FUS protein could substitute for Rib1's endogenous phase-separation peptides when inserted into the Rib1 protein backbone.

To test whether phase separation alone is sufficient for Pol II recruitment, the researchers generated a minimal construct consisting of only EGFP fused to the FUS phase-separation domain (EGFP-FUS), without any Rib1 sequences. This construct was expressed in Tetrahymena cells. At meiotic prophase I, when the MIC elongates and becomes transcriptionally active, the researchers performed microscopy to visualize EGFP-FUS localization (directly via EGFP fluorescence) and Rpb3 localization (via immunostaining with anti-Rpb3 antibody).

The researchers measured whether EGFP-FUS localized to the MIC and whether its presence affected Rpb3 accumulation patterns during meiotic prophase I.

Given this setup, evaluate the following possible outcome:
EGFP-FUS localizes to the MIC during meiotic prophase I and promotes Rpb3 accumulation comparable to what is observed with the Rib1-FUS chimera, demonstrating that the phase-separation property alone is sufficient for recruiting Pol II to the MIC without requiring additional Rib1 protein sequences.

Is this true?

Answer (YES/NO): NO